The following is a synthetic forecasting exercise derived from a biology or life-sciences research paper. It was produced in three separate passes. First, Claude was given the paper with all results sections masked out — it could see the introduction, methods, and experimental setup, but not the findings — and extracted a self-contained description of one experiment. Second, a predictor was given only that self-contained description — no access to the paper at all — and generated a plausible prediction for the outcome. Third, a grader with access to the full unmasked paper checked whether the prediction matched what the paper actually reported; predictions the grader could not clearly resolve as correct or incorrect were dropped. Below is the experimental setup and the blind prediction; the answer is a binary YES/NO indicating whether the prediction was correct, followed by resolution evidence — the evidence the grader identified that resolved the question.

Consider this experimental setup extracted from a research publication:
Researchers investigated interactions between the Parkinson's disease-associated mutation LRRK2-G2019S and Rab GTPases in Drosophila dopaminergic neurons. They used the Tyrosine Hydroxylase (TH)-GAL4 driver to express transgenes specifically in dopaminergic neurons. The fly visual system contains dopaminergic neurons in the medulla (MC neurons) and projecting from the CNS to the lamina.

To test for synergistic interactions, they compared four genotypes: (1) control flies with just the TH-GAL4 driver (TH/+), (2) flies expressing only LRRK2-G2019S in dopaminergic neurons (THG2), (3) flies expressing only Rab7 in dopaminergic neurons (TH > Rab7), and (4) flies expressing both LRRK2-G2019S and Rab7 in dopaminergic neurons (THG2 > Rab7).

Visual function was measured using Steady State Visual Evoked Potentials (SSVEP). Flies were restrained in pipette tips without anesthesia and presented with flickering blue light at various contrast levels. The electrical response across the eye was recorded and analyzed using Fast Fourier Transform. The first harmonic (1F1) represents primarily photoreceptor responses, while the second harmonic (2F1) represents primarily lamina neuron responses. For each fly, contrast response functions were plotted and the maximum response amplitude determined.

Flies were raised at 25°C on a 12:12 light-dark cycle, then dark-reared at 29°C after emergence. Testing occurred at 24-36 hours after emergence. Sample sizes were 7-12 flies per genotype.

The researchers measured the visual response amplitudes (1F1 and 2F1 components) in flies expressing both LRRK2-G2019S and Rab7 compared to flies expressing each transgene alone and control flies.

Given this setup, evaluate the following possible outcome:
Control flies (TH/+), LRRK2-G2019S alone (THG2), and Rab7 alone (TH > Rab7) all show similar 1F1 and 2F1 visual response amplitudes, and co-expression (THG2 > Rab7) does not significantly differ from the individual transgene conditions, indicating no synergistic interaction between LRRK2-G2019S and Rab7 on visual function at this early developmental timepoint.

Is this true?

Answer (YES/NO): NO